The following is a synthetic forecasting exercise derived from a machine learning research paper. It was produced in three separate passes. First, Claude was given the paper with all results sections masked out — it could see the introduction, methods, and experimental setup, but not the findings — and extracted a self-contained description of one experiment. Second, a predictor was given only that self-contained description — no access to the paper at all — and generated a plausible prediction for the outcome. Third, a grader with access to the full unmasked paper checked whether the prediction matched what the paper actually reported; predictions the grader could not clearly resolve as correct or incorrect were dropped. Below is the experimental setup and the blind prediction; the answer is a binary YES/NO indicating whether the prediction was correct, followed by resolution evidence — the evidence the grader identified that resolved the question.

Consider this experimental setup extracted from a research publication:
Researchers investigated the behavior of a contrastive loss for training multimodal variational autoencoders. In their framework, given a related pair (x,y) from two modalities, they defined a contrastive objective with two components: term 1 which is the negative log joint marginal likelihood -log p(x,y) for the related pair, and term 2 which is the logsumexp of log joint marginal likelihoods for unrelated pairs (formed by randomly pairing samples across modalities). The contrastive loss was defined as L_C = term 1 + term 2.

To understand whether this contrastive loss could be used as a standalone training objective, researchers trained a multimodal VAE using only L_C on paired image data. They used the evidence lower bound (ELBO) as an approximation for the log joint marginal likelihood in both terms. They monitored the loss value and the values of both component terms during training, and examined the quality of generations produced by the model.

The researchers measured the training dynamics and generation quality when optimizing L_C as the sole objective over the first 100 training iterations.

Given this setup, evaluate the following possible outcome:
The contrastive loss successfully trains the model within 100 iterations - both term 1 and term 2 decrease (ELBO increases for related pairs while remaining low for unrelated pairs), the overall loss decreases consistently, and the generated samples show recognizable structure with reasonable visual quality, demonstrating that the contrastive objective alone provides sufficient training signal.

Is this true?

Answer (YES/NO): NO